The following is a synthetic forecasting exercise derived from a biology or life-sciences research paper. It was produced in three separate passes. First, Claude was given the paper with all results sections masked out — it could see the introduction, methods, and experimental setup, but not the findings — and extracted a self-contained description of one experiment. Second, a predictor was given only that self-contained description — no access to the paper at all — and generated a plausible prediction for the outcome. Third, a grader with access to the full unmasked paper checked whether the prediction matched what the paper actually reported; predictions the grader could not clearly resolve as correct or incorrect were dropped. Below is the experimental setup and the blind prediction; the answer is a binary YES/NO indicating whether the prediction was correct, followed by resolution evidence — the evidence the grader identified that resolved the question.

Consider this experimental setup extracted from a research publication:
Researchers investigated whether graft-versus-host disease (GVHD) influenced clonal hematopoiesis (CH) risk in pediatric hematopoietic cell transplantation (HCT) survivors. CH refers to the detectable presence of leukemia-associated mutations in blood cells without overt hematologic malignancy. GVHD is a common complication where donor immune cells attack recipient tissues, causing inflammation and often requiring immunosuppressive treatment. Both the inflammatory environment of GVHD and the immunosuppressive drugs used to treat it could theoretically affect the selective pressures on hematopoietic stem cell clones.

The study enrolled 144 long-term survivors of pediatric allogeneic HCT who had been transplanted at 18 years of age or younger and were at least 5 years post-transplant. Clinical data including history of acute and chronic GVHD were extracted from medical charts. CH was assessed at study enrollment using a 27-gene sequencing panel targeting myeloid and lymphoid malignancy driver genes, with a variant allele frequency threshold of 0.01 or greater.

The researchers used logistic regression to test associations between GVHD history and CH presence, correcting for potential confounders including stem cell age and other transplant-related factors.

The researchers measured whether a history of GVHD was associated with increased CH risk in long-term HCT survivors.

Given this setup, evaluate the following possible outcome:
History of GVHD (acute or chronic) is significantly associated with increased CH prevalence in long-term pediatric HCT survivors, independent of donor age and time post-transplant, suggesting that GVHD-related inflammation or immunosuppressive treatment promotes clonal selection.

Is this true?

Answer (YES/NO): NO